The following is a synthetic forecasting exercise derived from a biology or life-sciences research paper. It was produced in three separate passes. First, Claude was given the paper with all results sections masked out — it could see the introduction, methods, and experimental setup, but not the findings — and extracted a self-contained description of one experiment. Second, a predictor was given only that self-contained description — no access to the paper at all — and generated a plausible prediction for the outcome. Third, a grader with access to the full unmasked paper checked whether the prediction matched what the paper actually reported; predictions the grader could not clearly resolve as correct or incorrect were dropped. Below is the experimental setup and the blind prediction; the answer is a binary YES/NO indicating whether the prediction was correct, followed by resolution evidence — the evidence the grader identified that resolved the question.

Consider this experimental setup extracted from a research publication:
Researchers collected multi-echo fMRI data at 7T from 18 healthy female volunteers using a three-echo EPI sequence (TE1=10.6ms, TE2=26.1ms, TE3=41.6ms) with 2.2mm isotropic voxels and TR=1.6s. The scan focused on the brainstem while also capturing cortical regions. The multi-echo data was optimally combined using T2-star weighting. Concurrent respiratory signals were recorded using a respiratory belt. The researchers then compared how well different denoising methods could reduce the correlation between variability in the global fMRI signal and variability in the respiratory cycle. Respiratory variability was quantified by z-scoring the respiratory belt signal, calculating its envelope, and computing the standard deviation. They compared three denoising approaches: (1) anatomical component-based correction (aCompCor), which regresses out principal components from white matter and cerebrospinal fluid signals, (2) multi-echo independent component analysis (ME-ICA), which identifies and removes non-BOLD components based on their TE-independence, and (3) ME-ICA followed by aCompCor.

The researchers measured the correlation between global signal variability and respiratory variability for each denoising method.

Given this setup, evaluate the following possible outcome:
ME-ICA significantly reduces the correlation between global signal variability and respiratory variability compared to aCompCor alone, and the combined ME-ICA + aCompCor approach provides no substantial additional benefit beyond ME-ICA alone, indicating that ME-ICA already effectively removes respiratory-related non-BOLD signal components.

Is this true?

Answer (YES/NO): NO